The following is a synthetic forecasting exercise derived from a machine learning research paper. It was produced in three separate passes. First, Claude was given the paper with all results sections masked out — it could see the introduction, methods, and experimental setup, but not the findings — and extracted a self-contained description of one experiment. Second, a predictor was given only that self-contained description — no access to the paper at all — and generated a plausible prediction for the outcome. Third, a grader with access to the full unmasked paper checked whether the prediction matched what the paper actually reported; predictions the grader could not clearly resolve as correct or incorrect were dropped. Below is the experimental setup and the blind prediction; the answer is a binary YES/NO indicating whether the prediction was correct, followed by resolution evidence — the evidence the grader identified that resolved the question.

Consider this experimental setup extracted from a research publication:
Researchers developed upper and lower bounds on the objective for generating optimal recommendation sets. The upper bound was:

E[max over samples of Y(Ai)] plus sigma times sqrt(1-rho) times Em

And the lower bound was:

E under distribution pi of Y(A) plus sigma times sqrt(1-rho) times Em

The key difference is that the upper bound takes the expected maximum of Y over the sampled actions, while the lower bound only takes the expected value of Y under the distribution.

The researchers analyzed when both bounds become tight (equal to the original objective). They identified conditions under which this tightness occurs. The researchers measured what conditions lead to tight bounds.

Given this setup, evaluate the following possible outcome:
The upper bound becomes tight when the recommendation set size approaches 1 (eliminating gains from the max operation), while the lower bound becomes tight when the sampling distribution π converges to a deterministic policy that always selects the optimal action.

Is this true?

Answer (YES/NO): NO